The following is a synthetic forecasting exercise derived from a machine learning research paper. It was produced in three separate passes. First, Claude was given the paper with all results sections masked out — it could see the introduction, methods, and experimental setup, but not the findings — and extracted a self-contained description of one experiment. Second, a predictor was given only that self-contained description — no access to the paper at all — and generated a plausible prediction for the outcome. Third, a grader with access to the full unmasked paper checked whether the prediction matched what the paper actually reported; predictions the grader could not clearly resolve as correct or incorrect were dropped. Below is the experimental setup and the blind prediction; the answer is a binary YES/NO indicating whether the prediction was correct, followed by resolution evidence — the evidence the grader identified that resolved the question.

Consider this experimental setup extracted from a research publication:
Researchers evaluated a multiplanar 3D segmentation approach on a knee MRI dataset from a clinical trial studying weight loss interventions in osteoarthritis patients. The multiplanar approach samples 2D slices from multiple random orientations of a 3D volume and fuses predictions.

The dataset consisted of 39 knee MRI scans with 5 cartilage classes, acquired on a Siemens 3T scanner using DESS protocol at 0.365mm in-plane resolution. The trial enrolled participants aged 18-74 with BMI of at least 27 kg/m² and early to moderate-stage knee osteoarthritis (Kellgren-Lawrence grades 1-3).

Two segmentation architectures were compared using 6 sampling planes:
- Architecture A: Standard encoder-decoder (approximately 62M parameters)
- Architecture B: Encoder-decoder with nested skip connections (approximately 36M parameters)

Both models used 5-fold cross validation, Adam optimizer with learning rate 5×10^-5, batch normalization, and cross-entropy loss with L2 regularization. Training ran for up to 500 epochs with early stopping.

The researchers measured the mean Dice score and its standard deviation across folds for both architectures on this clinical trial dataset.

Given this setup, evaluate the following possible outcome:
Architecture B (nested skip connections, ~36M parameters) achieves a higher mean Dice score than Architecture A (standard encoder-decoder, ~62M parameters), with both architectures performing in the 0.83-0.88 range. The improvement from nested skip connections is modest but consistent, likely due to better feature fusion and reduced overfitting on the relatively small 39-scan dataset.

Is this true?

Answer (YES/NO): YES